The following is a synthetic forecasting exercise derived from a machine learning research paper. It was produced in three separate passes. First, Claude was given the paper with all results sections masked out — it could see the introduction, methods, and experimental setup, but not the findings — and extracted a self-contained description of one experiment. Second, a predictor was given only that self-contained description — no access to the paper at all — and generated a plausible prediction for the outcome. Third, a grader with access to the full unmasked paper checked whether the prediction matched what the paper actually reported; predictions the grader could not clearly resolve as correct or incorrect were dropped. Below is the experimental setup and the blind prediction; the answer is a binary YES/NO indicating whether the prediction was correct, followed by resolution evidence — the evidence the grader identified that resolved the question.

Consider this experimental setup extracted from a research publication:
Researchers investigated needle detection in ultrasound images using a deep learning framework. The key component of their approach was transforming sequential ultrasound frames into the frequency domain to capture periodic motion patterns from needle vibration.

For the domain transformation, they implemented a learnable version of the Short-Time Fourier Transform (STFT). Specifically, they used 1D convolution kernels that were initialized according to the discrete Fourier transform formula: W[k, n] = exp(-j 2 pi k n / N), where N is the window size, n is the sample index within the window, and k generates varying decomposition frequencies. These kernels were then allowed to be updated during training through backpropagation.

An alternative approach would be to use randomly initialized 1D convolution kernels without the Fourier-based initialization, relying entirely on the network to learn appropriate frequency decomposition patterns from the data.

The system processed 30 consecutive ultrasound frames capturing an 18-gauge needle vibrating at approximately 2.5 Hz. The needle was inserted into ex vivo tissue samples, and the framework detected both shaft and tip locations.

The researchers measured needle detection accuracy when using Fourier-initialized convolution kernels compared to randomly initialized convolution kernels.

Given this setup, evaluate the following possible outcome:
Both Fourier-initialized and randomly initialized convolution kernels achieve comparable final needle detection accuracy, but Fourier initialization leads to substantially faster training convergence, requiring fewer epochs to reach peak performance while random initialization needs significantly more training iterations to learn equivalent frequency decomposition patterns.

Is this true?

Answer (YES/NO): NO